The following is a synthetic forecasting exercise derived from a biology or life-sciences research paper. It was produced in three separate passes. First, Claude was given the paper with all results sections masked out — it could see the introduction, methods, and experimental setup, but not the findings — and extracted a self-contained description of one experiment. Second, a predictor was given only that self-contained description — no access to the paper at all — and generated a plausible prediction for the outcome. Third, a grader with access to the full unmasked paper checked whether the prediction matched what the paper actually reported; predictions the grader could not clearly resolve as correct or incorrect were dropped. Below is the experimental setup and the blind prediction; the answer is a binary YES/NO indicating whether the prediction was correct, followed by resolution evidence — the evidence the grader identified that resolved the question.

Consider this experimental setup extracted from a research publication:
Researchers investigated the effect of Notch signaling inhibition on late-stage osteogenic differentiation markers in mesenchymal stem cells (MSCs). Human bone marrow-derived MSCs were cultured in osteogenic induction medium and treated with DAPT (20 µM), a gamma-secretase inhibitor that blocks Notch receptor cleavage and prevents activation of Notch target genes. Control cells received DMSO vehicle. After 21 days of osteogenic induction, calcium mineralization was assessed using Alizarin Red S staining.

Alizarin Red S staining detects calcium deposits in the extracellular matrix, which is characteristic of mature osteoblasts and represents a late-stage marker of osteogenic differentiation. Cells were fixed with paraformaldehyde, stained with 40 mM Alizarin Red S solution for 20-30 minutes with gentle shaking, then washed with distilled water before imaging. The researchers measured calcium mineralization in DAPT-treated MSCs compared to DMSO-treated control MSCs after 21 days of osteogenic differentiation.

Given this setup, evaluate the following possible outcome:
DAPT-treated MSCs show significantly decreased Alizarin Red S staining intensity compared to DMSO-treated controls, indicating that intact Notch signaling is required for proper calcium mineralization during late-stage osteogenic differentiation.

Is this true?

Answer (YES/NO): YES